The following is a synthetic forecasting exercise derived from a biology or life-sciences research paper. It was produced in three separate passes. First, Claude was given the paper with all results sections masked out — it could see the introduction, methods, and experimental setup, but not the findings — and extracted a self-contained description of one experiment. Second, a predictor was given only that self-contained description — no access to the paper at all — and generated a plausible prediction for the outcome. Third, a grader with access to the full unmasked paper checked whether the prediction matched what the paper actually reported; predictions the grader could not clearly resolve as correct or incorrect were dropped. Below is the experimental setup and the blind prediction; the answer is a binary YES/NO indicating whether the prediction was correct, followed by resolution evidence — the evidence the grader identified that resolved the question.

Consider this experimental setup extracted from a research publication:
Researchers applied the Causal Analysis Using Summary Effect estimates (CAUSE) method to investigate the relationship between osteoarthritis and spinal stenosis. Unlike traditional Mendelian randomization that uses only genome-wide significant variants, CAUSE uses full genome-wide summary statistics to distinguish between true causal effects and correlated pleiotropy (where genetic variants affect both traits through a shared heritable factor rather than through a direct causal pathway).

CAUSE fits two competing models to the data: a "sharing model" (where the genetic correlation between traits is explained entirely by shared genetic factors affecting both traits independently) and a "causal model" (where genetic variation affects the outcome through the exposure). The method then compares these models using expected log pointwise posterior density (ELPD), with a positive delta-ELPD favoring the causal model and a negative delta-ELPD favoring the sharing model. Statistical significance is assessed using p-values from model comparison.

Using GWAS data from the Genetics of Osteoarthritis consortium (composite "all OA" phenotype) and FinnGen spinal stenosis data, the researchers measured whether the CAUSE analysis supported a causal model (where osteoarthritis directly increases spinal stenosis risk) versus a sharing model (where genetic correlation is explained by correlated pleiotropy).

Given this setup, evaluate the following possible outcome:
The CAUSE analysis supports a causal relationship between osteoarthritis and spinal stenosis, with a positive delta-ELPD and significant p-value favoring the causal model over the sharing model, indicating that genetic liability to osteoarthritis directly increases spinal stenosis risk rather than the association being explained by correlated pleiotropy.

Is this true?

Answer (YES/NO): YES